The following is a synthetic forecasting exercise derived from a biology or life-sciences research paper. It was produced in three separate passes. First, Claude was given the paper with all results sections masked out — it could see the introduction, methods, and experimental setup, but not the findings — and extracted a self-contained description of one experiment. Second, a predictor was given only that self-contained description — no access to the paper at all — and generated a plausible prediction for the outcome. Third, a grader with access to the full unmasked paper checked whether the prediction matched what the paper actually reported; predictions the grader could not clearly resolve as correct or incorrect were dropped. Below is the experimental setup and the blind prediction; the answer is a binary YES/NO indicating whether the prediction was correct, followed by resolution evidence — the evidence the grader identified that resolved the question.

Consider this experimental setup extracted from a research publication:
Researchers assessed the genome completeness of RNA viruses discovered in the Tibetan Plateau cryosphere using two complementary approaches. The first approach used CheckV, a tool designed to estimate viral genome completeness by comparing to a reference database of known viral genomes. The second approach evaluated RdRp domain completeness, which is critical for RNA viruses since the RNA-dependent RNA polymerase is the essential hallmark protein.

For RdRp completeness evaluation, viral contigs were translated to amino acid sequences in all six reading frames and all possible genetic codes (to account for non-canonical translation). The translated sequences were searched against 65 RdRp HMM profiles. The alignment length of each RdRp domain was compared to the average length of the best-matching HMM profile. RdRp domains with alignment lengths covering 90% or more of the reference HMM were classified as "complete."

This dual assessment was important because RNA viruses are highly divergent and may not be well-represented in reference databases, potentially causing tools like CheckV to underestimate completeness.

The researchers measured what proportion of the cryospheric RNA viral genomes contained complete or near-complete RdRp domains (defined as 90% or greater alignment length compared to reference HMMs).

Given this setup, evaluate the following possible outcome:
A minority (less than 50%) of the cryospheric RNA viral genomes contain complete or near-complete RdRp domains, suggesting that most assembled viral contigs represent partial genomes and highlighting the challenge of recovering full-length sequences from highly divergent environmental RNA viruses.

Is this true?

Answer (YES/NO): YES